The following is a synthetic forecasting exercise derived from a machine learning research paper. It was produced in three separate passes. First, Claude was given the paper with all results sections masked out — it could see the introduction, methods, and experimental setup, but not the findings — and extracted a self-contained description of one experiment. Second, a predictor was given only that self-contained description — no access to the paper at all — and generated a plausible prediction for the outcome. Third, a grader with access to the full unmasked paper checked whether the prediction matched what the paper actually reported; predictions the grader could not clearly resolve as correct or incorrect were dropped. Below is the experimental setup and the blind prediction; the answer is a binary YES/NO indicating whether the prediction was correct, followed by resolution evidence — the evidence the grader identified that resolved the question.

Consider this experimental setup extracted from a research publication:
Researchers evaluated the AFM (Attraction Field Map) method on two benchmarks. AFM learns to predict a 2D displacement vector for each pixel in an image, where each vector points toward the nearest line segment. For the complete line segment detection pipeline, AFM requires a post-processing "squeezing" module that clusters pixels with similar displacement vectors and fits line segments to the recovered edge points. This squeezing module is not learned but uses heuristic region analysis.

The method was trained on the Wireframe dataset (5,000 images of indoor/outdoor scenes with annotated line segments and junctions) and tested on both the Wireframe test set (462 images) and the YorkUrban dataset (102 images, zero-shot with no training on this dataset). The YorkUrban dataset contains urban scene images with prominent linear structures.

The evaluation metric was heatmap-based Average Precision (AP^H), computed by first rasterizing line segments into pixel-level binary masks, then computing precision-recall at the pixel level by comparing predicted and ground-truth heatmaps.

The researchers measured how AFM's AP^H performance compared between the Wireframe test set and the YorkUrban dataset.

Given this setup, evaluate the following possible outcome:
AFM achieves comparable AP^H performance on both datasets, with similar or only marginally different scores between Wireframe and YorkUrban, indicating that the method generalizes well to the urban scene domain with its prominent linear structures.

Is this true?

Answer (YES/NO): NO